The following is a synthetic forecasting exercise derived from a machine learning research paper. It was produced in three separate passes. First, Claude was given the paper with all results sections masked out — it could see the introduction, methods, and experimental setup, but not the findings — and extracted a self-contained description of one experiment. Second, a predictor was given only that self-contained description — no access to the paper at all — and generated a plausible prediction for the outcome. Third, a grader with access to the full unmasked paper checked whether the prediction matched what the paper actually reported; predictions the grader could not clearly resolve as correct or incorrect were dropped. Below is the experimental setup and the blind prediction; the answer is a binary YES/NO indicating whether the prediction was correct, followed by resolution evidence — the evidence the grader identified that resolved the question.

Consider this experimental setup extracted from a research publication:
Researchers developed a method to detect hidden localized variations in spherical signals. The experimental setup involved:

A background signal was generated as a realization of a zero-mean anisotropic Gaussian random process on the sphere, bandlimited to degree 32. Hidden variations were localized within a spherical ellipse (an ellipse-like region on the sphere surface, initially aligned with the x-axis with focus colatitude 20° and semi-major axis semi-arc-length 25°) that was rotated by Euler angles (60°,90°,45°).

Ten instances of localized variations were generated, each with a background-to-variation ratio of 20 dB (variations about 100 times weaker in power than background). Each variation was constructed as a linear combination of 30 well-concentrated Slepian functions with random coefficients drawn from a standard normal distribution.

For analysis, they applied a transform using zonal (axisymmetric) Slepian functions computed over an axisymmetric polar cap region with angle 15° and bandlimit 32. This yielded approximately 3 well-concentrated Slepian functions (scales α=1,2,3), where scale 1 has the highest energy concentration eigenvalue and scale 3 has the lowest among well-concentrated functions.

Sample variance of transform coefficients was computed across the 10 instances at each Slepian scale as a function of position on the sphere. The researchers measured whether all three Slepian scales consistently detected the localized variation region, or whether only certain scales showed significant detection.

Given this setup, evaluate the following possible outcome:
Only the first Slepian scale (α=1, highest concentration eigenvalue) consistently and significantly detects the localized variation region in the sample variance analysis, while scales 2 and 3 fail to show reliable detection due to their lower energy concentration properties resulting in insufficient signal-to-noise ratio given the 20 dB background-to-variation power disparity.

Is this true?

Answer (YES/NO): NO